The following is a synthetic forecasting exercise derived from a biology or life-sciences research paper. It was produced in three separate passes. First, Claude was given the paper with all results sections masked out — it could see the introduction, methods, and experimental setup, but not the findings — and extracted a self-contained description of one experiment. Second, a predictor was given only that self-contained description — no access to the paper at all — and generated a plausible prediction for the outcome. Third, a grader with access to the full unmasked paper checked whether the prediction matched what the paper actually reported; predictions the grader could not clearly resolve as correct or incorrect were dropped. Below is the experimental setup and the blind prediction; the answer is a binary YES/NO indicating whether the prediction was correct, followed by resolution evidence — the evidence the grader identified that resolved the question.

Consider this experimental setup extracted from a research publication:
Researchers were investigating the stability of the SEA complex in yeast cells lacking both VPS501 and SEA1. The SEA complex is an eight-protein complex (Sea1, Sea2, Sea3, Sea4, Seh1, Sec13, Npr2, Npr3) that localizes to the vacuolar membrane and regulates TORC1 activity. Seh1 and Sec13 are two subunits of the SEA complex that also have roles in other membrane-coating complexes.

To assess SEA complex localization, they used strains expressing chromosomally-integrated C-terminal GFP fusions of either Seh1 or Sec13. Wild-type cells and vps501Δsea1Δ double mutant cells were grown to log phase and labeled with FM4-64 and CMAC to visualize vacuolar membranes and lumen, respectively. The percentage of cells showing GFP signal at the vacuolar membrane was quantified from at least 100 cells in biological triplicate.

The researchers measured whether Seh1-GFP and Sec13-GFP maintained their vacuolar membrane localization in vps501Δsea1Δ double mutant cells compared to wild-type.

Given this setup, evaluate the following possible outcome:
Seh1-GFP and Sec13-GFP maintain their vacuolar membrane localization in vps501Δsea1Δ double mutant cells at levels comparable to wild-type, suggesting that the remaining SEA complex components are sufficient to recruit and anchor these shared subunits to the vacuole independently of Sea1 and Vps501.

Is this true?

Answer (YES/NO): NO